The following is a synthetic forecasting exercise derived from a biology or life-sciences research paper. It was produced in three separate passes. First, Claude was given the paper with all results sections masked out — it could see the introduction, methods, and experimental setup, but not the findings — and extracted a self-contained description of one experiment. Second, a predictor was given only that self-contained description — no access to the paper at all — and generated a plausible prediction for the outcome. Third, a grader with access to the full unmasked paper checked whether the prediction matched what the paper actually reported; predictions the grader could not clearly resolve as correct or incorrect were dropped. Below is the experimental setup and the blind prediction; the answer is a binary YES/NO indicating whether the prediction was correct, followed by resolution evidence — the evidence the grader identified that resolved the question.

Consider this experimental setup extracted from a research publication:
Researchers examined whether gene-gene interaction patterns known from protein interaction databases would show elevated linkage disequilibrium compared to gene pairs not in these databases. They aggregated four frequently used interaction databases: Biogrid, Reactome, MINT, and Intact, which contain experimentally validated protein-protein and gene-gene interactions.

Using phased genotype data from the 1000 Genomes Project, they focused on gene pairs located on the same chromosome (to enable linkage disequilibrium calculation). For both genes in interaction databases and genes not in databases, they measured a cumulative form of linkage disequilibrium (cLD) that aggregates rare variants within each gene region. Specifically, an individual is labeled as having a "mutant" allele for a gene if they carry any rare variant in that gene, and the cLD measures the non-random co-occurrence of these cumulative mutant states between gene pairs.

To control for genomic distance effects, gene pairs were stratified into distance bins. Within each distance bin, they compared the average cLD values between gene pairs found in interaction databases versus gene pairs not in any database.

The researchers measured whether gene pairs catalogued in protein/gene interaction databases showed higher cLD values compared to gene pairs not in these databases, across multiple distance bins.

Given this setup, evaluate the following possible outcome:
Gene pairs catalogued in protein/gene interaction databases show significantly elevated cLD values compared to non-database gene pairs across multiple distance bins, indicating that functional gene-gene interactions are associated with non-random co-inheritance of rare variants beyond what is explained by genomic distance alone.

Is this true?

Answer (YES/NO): YES